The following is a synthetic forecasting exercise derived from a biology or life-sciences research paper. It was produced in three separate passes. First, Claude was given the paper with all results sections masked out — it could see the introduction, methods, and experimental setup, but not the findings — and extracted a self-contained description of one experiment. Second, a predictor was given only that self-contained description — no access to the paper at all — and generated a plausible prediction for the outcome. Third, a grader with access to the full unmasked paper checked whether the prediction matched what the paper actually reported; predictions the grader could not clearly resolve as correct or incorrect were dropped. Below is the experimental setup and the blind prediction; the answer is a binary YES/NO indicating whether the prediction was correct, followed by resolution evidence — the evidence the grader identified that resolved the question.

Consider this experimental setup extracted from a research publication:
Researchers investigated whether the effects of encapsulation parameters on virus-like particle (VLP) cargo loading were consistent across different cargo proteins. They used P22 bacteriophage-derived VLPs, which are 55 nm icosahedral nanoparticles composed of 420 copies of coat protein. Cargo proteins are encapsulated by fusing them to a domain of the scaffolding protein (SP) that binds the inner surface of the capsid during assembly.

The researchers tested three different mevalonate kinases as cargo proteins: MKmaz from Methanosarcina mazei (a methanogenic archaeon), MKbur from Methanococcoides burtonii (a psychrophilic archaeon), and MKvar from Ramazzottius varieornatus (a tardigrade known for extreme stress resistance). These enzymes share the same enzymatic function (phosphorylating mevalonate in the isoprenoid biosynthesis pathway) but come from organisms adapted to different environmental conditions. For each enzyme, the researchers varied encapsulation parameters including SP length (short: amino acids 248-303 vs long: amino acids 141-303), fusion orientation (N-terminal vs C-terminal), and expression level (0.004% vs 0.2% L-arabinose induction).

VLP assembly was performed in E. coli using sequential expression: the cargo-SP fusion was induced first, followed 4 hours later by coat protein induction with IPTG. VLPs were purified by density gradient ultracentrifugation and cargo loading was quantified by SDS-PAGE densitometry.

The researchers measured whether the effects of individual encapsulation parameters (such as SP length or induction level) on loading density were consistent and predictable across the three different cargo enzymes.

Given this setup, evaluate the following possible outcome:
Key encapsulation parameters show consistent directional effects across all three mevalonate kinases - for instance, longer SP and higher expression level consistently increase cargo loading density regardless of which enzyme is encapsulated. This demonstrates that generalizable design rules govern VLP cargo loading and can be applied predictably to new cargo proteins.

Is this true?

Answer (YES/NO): NO